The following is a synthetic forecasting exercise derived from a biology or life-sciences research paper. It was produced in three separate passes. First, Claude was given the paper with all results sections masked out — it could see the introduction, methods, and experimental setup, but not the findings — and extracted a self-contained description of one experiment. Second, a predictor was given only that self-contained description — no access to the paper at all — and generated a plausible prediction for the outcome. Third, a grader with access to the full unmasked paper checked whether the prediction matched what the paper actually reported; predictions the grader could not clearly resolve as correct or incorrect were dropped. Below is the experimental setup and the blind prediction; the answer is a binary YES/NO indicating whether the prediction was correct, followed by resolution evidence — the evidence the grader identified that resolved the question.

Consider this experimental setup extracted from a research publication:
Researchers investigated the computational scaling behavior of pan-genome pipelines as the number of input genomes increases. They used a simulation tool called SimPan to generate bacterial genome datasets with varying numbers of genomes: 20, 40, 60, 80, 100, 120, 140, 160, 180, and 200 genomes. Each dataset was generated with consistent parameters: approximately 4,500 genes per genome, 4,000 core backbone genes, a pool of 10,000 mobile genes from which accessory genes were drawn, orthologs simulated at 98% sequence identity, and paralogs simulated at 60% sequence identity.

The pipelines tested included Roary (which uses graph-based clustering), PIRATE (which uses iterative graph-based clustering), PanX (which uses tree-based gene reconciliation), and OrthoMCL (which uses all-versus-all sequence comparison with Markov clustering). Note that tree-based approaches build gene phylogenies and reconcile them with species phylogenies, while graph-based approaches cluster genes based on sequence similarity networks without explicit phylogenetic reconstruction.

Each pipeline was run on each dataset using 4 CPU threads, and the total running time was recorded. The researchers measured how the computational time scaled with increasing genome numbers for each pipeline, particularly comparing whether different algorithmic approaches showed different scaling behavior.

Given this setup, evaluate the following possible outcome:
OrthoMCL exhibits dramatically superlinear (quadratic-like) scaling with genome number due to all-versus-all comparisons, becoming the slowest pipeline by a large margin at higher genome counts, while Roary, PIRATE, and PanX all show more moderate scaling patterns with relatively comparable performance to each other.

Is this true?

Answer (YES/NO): NO